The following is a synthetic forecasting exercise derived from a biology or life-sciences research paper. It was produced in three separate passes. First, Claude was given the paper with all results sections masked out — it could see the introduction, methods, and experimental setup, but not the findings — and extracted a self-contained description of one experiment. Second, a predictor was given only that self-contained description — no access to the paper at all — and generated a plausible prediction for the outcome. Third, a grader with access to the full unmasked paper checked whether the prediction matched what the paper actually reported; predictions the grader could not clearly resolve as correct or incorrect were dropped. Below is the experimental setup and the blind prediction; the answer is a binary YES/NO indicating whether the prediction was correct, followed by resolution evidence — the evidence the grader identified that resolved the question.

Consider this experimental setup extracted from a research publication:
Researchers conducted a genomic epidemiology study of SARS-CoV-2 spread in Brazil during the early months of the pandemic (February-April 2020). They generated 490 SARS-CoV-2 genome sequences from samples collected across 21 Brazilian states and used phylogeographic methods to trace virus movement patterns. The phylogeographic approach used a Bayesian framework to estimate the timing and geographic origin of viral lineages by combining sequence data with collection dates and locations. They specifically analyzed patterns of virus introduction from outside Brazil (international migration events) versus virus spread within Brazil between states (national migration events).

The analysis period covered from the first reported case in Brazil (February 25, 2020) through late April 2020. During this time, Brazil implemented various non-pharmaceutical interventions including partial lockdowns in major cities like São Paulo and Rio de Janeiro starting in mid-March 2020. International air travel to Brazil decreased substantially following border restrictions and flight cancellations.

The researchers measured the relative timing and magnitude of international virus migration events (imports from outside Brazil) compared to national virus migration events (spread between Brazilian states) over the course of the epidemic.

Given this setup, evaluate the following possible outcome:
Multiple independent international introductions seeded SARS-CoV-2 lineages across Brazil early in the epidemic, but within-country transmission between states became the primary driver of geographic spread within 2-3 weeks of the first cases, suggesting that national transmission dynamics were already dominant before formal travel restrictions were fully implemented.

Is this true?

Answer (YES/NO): YES